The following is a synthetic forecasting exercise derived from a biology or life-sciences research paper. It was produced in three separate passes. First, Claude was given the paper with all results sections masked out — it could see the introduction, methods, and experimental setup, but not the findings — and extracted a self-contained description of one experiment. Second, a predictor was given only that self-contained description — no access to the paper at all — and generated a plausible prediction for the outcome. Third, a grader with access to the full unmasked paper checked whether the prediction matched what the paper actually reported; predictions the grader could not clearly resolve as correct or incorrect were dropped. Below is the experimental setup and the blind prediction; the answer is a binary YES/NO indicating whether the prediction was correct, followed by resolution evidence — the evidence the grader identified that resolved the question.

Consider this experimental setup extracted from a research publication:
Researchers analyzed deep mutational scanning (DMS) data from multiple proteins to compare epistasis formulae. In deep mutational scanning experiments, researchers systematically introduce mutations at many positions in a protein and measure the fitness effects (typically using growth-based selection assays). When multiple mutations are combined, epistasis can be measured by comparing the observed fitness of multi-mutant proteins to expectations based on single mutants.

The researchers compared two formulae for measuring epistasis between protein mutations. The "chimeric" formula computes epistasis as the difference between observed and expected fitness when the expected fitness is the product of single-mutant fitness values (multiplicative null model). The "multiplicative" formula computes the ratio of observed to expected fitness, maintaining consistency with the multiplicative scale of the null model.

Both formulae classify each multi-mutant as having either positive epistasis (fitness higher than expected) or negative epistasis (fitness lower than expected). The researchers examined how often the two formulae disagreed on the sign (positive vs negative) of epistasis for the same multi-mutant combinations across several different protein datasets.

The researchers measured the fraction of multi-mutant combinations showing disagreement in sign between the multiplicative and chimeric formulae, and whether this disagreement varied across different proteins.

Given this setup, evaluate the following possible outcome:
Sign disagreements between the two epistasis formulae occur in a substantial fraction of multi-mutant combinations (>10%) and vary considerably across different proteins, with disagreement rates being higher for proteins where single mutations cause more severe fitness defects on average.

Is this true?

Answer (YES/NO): NO